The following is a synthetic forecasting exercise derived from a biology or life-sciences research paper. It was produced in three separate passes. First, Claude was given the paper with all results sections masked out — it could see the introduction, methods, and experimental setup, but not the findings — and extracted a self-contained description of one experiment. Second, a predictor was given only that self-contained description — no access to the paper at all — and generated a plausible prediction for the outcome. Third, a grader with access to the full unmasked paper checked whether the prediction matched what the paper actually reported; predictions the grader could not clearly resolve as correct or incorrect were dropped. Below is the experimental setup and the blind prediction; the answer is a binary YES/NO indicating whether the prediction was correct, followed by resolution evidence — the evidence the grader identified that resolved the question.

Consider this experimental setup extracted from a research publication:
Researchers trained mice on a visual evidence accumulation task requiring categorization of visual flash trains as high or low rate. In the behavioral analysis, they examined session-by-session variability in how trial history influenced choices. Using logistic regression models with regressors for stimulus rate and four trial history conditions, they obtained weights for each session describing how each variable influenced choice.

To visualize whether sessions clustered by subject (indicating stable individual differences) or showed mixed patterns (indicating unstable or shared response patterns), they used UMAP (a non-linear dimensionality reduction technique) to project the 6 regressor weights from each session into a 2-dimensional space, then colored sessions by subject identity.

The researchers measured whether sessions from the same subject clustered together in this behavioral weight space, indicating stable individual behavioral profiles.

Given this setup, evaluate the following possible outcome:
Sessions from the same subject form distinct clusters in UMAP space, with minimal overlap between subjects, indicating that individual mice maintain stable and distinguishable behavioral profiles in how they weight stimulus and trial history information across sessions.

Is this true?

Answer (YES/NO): NO